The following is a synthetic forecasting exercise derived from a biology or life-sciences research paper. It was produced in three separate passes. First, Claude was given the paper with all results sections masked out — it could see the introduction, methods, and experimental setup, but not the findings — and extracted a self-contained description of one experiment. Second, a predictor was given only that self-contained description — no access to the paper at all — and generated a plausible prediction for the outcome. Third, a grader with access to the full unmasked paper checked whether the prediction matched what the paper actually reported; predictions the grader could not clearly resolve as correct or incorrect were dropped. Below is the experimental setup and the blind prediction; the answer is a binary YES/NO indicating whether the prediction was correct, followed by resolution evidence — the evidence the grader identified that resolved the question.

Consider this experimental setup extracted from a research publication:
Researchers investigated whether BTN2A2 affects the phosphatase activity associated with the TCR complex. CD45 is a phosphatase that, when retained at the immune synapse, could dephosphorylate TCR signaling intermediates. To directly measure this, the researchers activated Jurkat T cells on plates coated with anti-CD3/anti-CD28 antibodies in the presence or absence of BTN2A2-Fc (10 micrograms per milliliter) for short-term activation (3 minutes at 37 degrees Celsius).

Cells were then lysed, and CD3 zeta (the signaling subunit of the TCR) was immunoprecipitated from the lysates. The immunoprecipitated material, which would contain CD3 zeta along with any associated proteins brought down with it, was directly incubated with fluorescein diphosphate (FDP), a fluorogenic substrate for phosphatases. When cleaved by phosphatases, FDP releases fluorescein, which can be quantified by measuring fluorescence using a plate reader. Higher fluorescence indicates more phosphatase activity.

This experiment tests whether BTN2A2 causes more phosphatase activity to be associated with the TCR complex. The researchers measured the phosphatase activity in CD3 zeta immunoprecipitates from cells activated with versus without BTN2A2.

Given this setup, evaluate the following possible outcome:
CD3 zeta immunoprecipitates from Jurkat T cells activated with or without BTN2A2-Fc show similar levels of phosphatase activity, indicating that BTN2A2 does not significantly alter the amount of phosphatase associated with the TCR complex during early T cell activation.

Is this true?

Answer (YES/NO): NO